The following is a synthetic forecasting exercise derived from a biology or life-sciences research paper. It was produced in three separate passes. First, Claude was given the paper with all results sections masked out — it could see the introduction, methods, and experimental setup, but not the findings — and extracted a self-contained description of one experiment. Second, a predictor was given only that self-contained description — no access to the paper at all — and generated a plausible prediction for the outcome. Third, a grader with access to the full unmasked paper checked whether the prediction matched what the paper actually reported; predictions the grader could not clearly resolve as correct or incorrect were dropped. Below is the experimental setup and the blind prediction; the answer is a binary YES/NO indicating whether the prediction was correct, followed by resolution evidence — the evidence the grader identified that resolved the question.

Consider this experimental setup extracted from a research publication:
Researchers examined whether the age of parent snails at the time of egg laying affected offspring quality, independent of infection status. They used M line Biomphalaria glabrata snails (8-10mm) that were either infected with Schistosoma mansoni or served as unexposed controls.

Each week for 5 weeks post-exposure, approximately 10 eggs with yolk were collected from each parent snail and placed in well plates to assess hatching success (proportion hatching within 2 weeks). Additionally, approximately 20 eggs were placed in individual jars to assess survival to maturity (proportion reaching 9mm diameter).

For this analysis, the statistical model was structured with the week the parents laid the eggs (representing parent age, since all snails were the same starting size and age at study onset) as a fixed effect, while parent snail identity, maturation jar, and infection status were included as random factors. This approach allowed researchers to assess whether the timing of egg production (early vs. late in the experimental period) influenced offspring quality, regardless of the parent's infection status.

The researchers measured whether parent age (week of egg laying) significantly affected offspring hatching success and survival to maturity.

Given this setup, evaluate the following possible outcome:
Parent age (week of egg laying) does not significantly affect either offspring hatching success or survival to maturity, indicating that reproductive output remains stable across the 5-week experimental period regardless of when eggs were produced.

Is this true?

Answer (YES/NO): NO